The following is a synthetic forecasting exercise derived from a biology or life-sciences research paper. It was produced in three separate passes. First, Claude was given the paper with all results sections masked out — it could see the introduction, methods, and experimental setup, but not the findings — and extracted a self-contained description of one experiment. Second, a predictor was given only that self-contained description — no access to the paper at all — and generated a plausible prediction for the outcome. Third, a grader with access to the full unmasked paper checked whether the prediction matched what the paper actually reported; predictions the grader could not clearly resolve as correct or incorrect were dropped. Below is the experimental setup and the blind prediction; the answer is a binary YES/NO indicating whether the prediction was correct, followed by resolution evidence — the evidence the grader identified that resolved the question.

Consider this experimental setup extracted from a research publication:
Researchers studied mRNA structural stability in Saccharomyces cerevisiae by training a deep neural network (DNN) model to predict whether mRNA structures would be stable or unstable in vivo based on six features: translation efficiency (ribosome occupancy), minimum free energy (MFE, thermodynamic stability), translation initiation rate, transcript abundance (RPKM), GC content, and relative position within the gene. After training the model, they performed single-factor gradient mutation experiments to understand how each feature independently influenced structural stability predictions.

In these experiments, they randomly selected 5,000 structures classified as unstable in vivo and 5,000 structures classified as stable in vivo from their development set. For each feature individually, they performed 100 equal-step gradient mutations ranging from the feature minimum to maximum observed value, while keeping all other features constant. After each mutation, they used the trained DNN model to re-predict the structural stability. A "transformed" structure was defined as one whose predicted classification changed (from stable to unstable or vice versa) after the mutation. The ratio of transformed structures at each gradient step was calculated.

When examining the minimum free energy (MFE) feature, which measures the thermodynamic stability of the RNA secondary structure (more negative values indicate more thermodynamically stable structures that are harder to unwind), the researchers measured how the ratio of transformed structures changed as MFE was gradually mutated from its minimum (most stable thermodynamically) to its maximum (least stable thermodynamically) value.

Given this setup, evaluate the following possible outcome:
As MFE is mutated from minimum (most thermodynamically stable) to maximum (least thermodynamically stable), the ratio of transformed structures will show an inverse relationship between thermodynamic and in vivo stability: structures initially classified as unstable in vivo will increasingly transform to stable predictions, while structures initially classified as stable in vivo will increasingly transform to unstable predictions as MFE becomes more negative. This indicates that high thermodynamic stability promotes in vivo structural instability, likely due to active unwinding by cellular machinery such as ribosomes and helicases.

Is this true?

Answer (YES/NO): NO